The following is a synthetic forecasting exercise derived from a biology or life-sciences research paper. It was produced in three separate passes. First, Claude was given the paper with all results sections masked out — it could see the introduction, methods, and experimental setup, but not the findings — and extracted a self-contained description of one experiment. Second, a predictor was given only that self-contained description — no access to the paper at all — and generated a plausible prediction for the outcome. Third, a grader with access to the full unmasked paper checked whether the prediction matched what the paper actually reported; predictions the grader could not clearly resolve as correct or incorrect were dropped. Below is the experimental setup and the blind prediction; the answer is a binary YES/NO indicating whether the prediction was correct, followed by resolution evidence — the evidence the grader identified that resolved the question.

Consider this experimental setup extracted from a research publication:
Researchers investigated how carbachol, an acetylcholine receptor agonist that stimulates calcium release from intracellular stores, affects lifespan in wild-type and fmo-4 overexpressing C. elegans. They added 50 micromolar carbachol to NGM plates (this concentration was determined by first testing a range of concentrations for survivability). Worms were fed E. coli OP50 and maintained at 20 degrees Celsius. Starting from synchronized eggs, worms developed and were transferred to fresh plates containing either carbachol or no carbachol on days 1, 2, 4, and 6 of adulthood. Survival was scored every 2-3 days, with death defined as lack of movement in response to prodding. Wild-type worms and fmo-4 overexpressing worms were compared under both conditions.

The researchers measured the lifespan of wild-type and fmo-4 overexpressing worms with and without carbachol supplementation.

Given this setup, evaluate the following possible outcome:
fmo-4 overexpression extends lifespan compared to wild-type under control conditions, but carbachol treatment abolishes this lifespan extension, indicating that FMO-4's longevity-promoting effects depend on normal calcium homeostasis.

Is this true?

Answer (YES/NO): NO